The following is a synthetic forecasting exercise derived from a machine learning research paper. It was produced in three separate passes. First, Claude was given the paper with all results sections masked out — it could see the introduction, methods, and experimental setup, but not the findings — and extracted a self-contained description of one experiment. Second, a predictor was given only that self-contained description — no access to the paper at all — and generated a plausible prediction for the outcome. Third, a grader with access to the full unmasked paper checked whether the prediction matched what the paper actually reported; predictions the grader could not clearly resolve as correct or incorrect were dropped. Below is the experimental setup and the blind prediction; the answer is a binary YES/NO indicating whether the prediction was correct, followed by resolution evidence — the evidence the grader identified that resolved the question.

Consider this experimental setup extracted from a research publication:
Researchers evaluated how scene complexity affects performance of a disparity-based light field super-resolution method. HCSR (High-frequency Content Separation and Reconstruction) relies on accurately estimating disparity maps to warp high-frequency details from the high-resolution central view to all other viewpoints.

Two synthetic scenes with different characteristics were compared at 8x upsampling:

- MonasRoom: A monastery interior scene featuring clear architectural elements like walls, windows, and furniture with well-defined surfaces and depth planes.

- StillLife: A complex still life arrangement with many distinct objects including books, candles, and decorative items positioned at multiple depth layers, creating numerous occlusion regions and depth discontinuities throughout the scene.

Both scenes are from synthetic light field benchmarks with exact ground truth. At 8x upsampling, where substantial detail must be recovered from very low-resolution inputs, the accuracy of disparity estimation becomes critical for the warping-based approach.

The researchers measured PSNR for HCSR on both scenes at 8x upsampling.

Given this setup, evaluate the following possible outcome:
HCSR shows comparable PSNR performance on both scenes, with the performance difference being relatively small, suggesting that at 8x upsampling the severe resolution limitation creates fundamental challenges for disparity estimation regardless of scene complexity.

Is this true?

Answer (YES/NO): NO